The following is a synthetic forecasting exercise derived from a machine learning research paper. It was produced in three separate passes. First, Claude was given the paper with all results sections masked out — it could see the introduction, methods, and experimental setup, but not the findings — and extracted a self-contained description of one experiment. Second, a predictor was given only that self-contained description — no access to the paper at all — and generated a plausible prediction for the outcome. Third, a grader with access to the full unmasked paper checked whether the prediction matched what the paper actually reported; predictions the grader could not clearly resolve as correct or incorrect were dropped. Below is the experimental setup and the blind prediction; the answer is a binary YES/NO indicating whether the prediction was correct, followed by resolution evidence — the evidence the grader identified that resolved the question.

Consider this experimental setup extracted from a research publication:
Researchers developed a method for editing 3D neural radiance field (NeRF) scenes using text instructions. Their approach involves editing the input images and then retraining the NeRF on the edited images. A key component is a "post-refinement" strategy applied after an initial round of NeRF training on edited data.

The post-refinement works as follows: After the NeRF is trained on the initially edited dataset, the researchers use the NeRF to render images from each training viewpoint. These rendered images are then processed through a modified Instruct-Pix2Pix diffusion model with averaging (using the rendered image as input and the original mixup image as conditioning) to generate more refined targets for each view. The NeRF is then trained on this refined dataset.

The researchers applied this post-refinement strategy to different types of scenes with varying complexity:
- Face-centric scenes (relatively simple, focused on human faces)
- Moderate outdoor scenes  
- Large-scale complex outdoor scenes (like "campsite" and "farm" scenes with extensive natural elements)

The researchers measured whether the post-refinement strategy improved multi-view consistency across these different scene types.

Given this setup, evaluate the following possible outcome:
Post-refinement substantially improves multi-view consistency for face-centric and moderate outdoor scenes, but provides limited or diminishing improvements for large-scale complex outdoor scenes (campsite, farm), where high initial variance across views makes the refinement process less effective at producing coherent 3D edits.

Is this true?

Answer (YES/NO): YES